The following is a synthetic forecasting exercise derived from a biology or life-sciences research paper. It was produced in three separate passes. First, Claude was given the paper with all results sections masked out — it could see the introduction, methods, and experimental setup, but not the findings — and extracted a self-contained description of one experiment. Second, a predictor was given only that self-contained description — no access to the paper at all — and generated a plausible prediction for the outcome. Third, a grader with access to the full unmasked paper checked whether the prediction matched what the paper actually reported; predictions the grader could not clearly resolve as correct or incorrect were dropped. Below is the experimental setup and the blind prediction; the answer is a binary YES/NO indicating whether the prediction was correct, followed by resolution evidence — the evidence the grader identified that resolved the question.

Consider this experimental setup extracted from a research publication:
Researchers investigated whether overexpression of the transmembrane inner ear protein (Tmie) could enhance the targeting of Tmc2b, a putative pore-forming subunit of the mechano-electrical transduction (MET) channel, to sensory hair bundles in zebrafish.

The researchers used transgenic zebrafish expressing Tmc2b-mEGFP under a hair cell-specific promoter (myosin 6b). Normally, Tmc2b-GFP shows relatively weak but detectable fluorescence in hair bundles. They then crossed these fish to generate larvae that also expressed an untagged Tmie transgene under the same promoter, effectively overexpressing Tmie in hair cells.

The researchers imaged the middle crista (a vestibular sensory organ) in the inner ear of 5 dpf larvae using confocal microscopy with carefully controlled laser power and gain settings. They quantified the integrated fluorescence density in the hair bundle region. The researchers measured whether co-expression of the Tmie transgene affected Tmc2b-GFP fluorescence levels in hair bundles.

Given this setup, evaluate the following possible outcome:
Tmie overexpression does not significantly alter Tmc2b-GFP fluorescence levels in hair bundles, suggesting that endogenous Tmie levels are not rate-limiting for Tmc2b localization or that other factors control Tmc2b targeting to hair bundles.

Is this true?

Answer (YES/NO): NO